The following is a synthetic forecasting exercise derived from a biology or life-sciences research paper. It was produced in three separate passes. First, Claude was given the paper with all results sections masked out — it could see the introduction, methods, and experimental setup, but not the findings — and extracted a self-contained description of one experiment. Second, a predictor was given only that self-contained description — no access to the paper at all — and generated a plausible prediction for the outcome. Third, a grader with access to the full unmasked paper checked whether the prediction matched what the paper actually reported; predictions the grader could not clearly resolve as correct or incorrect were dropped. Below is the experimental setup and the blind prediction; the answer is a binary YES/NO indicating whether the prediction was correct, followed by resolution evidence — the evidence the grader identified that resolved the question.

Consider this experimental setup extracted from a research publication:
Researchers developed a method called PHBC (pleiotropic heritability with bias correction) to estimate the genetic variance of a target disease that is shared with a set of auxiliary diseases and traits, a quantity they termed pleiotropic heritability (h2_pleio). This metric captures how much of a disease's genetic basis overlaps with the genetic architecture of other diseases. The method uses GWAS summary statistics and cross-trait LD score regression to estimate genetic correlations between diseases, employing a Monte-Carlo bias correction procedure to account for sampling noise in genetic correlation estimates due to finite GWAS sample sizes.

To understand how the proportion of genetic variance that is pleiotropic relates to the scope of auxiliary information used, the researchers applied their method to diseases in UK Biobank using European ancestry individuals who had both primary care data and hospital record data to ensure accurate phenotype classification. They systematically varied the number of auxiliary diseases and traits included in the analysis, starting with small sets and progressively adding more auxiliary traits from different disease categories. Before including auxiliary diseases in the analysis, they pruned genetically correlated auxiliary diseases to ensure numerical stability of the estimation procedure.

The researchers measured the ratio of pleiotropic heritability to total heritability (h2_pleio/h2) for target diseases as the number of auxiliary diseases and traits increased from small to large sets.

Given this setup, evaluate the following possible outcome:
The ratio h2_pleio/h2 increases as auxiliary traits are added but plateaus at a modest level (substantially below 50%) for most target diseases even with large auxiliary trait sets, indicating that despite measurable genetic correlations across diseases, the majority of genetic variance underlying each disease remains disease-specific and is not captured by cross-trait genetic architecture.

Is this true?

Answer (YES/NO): NO